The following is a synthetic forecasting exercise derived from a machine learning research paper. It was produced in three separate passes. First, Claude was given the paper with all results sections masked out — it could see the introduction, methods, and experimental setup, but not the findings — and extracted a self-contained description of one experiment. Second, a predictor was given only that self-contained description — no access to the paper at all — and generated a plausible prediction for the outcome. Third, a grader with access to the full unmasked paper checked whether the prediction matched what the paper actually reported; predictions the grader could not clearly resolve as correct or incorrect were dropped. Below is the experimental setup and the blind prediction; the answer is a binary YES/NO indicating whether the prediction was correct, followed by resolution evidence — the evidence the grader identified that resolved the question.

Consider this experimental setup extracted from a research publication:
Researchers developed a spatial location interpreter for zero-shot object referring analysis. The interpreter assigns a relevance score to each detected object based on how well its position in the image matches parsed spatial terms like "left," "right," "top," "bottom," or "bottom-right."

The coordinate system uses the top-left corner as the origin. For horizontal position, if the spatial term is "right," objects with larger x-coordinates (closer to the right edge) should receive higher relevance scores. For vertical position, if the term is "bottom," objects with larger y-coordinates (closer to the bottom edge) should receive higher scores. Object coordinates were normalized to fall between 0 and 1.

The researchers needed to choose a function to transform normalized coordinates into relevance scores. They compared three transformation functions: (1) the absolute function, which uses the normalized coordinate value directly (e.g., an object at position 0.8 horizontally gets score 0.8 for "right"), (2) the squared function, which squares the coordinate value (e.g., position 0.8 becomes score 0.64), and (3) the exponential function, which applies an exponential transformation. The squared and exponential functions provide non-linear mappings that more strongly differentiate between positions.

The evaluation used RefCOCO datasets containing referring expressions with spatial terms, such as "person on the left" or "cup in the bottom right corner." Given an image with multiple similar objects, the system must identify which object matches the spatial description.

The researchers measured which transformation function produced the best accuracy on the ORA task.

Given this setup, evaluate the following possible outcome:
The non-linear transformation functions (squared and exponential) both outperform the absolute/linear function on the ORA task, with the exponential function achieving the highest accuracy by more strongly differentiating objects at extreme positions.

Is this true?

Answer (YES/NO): NO